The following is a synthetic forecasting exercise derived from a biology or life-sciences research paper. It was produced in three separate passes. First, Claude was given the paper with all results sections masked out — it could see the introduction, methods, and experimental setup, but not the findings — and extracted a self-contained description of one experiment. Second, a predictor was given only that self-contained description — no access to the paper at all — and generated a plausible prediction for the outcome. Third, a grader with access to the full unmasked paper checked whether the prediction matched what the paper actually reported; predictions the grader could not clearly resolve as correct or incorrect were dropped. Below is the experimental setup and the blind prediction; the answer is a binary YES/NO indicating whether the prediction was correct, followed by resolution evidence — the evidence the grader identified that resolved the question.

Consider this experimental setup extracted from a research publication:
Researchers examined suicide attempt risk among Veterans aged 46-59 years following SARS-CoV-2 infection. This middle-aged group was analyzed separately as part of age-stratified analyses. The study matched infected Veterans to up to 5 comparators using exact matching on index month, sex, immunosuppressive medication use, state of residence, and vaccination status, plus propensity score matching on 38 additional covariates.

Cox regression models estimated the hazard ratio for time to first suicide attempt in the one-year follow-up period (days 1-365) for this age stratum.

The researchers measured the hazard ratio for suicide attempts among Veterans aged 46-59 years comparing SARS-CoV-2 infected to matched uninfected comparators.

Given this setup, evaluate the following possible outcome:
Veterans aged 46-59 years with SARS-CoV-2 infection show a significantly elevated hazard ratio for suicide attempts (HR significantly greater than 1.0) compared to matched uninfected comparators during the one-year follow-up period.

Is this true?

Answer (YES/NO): YES